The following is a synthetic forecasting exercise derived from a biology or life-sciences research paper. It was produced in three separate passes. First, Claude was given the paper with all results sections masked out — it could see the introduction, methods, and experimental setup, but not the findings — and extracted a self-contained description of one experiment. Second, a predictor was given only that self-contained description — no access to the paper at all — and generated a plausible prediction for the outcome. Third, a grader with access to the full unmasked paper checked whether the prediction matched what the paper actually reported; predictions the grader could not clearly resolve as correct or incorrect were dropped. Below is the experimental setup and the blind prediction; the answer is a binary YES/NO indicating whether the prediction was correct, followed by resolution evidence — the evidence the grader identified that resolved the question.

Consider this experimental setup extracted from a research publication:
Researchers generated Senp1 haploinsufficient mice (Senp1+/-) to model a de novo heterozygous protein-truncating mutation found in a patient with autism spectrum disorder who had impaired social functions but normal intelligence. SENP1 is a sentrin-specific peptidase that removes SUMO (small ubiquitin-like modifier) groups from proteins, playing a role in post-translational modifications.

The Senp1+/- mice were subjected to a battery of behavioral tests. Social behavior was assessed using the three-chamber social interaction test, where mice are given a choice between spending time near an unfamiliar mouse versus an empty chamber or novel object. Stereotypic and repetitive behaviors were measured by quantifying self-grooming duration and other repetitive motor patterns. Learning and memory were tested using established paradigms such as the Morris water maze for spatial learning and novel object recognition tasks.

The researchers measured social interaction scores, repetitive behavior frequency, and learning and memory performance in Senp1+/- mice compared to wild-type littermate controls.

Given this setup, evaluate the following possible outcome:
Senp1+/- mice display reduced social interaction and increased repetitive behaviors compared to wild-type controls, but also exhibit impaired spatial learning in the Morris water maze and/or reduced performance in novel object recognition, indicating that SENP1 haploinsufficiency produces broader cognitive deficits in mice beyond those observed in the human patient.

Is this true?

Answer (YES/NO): NO